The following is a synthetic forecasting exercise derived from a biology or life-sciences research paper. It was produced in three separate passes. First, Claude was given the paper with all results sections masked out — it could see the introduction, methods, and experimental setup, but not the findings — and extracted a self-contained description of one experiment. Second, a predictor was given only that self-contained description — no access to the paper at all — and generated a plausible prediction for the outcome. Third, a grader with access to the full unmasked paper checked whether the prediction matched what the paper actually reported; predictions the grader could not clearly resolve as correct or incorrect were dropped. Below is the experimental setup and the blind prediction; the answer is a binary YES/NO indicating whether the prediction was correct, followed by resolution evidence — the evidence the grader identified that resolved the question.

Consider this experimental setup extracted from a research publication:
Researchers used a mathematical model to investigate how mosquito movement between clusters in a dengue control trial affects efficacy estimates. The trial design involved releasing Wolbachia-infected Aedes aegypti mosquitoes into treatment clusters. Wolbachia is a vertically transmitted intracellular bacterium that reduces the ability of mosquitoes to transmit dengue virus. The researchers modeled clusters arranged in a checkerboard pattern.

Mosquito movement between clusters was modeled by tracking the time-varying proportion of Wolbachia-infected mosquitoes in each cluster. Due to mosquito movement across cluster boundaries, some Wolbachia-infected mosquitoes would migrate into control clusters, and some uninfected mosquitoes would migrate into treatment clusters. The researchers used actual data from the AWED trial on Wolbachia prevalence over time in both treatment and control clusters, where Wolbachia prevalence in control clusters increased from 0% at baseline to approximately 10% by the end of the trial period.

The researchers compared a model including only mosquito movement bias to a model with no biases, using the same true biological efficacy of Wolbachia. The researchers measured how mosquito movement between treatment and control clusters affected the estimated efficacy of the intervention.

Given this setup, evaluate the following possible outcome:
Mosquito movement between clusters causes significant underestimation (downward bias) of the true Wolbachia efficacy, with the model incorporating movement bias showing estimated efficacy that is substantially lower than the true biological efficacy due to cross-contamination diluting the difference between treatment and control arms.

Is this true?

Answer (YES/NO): NO